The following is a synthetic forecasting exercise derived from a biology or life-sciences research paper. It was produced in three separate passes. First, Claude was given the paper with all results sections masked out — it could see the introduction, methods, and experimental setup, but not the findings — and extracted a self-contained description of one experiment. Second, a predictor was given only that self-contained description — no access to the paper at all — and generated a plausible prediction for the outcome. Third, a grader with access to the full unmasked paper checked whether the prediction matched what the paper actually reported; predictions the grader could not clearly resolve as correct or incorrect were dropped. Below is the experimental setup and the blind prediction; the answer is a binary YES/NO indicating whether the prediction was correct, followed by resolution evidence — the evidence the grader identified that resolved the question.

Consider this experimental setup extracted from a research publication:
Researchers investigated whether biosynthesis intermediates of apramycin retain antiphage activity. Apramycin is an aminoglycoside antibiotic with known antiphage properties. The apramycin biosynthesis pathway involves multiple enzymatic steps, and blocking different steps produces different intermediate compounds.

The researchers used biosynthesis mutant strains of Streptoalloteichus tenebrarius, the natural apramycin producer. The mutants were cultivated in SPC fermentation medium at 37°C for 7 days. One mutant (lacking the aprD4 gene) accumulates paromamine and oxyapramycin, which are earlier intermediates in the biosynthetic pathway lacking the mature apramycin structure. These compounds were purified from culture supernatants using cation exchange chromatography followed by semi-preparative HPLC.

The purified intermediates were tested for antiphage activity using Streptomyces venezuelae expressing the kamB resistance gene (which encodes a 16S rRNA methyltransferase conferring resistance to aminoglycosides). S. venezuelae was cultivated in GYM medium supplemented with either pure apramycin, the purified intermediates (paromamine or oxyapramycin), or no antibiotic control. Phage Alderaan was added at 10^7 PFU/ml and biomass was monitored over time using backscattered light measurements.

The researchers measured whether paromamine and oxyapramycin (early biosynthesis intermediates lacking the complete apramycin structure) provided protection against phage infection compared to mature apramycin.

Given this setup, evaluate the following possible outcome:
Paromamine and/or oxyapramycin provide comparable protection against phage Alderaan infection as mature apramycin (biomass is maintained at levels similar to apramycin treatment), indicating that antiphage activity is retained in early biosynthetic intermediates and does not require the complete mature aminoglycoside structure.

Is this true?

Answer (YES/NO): NO